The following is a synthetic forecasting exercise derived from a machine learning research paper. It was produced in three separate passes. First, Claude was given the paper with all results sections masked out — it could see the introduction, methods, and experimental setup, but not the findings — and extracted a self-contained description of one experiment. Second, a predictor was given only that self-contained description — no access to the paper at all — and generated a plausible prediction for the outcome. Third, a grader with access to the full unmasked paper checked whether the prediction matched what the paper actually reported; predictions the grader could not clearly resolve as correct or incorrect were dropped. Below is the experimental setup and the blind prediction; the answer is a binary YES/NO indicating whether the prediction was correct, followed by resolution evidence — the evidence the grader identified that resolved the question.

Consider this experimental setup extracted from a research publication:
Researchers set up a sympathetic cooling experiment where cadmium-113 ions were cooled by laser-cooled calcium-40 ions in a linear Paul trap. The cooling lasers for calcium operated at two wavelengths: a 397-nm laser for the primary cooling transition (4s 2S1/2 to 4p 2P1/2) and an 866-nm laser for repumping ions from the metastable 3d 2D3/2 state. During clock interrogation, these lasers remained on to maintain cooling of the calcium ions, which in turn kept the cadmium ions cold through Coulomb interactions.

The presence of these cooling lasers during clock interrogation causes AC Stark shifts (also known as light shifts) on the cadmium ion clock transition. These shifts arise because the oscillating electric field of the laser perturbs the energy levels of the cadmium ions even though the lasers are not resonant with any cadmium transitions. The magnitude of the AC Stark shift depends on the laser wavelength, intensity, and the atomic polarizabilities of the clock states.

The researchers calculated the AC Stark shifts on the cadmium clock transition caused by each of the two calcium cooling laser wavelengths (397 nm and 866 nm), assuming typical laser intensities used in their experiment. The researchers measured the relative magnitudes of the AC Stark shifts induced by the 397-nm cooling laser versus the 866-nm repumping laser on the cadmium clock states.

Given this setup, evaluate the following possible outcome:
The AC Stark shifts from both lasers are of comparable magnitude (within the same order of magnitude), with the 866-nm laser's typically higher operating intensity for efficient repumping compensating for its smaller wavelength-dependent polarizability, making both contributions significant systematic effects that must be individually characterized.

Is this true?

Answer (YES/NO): NO